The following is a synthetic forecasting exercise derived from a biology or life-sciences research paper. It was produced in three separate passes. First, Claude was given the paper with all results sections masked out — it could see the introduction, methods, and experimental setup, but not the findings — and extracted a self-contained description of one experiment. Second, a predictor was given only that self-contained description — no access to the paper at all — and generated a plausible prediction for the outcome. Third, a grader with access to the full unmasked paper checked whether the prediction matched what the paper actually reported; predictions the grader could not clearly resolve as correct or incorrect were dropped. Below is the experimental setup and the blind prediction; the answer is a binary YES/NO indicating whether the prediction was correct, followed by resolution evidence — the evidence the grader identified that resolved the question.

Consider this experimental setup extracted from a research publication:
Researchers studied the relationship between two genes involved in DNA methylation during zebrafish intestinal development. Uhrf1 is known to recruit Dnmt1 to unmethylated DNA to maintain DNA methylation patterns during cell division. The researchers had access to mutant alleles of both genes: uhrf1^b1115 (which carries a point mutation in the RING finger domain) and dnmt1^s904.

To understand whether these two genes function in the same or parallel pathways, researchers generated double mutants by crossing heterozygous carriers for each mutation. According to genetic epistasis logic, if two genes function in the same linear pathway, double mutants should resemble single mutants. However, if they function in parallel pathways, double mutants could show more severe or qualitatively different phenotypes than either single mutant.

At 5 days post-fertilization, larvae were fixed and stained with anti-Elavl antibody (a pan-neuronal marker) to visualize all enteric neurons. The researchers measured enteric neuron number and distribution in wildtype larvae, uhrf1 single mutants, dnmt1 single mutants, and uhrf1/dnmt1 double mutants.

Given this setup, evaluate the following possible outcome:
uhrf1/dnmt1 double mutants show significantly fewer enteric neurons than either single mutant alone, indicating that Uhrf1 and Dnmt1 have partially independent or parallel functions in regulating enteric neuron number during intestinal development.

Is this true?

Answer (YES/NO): NO